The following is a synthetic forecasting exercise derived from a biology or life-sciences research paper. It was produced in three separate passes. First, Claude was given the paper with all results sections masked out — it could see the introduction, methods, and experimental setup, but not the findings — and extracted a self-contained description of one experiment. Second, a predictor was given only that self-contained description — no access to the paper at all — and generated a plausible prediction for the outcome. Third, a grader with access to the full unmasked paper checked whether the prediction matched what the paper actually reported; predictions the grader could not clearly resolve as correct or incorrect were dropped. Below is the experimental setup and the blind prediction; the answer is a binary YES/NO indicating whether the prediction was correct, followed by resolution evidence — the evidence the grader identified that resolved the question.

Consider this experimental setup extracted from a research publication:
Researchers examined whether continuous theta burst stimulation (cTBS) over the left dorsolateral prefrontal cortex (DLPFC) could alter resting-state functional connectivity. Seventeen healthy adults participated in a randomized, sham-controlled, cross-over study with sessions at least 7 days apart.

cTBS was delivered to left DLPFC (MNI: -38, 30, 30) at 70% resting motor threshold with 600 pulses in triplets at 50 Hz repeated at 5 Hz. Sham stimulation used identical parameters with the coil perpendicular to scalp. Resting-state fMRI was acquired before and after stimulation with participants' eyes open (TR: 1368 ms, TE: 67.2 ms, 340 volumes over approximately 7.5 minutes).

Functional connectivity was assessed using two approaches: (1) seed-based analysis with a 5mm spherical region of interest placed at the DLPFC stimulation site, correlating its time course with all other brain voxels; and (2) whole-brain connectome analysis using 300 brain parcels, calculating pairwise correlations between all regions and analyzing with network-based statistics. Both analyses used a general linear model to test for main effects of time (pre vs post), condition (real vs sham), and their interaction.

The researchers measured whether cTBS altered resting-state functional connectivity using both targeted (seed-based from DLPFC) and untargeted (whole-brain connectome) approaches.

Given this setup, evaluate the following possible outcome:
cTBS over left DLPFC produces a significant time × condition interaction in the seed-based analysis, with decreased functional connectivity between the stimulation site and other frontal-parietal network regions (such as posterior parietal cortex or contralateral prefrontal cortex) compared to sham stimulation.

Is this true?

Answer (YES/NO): NO